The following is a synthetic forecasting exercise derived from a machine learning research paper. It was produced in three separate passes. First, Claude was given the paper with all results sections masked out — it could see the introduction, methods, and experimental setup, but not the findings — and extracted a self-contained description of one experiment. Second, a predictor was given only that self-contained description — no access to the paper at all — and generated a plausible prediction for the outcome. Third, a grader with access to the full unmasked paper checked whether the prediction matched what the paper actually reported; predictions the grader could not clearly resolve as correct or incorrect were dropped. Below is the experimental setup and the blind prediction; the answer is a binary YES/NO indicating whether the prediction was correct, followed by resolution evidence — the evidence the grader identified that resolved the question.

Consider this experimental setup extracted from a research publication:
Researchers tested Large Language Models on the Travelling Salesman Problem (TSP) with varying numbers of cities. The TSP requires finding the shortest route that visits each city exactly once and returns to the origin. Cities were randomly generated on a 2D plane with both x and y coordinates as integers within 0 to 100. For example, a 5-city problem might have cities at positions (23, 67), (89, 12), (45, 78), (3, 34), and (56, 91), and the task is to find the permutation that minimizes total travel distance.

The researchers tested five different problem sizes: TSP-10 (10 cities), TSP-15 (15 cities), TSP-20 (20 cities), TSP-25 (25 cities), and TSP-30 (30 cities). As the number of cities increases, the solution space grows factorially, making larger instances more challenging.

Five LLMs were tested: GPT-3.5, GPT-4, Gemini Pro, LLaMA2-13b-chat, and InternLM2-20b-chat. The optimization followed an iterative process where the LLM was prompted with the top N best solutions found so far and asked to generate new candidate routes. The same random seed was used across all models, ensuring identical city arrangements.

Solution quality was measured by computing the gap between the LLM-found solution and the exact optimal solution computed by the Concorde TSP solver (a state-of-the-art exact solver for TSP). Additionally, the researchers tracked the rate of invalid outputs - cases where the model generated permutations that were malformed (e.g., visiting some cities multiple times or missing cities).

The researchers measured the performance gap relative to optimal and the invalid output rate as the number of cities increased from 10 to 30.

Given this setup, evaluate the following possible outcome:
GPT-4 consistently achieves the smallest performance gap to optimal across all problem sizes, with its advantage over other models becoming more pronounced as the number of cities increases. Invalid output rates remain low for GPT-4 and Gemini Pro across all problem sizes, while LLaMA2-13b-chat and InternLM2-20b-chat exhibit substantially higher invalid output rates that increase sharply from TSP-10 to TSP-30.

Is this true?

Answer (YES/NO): NO